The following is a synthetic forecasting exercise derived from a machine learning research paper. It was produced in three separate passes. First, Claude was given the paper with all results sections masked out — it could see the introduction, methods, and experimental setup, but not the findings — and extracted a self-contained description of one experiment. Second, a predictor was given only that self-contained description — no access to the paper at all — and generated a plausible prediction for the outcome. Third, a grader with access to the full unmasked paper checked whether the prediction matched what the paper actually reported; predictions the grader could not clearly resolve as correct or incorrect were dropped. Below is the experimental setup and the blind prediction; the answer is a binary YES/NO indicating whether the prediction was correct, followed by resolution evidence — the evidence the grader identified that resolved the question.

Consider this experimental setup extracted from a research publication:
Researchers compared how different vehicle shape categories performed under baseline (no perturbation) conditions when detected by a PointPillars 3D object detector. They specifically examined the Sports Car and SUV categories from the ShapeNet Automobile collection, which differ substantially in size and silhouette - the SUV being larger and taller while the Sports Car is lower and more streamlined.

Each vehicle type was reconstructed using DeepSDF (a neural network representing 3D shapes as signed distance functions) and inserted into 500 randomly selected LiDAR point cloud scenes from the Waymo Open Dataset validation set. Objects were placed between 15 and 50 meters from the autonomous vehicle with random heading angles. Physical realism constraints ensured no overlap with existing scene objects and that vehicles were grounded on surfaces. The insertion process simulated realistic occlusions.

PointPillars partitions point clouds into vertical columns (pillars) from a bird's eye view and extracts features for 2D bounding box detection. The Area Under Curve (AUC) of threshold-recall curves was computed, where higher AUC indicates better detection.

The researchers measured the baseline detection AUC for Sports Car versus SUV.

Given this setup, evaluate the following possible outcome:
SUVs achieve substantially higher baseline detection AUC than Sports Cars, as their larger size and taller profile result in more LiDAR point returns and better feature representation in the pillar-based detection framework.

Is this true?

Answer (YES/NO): NO